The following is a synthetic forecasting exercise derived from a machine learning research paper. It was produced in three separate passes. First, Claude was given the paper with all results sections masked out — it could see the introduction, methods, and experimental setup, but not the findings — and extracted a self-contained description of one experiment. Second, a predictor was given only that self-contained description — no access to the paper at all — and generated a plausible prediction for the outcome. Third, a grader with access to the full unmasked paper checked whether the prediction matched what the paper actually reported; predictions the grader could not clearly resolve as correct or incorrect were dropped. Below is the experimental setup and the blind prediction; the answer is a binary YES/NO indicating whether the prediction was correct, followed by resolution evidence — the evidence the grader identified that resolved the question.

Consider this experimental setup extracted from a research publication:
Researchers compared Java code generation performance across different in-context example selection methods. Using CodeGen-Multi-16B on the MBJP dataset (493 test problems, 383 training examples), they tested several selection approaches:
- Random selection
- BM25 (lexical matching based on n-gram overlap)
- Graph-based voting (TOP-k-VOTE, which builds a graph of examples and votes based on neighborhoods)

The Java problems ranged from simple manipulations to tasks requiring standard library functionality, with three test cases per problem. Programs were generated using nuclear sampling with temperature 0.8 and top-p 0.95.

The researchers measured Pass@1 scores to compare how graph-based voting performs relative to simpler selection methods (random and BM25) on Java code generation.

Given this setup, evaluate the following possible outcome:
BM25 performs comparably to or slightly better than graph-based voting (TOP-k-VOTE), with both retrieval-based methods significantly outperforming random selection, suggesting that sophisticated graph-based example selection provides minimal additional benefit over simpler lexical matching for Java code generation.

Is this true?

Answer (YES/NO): NO